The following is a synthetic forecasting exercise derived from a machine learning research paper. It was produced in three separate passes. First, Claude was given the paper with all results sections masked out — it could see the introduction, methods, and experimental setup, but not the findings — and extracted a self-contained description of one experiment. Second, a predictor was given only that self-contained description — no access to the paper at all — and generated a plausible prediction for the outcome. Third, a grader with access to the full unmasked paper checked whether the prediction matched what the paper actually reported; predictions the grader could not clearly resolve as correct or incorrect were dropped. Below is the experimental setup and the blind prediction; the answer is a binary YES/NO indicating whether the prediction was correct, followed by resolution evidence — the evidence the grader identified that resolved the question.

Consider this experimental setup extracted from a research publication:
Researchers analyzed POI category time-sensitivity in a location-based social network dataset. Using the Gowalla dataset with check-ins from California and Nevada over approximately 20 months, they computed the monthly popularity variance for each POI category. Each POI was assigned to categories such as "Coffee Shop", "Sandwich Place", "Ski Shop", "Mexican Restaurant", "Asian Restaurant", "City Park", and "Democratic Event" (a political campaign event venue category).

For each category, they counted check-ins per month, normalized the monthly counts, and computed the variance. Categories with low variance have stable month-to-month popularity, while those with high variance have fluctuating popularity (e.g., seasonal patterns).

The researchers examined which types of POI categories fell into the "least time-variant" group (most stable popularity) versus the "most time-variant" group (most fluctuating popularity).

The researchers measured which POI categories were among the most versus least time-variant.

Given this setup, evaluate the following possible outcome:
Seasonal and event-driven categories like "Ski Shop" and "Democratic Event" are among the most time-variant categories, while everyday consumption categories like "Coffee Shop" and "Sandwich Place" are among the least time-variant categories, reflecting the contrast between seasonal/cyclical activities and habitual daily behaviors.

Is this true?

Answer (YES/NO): YES